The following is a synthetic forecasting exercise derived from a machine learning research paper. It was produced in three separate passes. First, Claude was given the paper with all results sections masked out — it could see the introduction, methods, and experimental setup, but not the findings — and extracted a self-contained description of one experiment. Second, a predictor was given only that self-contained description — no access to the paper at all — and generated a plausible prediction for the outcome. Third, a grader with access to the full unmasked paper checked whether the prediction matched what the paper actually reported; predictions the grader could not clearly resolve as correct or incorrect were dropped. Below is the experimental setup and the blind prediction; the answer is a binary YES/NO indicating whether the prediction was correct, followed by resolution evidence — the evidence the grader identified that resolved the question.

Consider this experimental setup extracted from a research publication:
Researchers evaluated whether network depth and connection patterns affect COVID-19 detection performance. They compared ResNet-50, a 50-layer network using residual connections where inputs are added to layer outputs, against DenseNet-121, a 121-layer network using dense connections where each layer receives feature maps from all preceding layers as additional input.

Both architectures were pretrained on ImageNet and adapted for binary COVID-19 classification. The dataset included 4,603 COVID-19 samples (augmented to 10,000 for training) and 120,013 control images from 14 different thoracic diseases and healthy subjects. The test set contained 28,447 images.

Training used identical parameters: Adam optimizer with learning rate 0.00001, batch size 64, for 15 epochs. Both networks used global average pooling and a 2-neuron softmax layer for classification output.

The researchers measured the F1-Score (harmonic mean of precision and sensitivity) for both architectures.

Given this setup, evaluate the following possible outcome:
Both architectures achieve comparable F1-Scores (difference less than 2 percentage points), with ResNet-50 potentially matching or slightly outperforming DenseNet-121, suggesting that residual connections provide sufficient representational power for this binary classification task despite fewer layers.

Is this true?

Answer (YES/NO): NO